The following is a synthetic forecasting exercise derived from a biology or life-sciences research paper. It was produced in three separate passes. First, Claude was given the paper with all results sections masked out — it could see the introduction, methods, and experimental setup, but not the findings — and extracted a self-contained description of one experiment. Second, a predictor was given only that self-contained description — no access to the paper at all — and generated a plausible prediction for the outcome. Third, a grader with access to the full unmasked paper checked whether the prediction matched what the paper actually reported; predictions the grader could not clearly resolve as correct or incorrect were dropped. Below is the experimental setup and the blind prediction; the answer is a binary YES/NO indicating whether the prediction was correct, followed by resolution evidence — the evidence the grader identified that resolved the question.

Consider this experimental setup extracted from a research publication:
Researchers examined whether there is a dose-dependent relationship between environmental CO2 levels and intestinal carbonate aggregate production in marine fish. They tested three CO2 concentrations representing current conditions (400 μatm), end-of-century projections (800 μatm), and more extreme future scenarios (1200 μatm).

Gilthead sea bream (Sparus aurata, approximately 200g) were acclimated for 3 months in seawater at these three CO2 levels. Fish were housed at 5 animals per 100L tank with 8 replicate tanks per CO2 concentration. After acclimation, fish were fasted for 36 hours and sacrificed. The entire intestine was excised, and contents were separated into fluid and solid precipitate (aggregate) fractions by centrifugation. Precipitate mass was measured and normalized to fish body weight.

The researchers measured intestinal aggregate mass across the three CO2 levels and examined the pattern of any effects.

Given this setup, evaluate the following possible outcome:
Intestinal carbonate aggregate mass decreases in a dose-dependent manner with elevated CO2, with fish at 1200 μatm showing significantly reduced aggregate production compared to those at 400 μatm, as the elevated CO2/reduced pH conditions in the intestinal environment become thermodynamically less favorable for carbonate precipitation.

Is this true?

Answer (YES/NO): NO